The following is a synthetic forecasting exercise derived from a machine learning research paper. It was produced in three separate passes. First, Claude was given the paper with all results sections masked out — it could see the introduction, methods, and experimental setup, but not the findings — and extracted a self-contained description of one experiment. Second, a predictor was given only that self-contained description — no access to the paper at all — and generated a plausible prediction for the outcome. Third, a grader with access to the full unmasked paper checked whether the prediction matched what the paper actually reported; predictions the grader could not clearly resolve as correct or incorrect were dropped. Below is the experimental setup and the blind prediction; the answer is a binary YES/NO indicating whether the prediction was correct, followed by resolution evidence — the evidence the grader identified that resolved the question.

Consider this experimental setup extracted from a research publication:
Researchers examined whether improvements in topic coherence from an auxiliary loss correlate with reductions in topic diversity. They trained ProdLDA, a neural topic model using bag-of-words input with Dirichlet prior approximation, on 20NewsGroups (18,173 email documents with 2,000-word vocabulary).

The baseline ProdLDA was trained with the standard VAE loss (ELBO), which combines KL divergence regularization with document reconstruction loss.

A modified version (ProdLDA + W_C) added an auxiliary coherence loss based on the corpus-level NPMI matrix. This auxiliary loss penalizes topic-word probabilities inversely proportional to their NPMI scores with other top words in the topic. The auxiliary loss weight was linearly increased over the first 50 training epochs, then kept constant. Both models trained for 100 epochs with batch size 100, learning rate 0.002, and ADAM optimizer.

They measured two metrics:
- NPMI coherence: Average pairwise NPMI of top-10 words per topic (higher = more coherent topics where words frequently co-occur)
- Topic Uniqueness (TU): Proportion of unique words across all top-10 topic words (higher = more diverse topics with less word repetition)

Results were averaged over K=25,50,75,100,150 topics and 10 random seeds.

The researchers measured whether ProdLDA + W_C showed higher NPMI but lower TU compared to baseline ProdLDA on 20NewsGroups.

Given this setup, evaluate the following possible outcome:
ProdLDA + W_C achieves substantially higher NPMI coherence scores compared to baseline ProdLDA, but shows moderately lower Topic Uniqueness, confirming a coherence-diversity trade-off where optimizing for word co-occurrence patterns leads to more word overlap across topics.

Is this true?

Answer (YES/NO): NO